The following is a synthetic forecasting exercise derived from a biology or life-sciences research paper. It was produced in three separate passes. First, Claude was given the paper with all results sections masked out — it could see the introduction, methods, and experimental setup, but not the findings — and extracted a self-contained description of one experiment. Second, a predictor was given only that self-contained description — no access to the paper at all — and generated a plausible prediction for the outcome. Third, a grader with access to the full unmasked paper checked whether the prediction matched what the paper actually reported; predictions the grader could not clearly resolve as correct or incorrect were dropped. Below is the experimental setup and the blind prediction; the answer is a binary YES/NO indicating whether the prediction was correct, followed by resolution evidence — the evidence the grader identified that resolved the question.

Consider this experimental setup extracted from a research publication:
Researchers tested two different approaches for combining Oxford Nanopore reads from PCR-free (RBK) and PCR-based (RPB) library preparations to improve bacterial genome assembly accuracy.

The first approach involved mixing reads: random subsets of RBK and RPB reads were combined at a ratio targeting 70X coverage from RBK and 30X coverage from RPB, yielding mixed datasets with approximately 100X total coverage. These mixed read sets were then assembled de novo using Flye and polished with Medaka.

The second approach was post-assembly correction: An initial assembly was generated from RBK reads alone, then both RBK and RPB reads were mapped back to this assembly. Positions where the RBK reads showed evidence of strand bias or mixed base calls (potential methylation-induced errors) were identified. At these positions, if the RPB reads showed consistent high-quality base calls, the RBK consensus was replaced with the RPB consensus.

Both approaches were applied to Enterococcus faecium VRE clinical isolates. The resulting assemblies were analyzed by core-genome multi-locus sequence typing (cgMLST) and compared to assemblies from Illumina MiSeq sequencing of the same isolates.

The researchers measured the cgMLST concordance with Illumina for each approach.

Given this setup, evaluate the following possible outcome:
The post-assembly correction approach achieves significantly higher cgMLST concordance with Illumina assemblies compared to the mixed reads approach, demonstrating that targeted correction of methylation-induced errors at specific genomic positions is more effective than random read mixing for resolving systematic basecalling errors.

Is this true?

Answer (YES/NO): NO